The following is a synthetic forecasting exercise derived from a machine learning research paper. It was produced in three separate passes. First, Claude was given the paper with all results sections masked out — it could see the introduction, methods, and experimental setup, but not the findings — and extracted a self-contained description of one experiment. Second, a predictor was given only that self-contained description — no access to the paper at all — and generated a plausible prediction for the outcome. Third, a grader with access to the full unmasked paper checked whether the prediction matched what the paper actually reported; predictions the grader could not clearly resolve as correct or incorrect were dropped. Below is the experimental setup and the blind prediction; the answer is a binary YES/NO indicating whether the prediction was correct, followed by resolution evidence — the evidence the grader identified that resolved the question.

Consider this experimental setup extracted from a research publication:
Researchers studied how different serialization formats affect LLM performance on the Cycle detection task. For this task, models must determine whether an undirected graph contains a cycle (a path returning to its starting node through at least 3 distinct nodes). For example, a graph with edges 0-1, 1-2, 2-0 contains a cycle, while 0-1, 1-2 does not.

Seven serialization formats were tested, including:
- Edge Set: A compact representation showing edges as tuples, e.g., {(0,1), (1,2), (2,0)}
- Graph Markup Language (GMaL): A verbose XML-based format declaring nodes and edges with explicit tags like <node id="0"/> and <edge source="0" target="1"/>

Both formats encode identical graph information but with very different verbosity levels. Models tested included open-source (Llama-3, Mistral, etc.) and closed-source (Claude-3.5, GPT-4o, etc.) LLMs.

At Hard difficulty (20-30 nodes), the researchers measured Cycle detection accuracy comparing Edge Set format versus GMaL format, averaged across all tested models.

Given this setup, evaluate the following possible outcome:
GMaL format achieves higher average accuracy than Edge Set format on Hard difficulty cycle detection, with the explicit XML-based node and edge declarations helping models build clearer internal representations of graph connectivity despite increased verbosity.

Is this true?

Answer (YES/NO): YES